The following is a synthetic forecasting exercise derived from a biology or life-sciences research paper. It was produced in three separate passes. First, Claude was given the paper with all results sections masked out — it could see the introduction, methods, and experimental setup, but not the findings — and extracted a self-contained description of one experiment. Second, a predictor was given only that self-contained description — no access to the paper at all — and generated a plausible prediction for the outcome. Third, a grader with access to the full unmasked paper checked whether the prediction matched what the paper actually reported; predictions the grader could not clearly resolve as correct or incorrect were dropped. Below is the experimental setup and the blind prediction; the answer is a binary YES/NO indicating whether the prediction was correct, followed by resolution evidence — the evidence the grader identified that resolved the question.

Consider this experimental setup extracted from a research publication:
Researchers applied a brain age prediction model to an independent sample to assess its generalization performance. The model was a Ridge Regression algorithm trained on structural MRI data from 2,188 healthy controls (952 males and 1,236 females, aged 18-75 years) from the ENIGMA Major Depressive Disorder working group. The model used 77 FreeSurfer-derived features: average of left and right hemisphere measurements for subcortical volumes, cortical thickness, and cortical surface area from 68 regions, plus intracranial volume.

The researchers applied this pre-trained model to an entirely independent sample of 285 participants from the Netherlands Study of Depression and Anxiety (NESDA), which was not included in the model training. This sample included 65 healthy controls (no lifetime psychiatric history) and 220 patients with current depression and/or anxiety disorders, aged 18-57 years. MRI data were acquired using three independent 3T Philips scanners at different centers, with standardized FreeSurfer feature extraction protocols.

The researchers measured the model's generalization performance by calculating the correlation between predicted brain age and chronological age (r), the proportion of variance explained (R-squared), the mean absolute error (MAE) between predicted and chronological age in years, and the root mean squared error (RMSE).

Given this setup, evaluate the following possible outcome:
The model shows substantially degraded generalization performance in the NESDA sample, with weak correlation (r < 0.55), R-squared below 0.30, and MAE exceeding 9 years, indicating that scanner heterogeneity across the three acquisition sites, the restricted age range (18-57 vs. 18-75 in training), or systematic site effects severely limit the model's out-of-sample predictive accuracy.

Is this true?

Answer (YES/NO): NO